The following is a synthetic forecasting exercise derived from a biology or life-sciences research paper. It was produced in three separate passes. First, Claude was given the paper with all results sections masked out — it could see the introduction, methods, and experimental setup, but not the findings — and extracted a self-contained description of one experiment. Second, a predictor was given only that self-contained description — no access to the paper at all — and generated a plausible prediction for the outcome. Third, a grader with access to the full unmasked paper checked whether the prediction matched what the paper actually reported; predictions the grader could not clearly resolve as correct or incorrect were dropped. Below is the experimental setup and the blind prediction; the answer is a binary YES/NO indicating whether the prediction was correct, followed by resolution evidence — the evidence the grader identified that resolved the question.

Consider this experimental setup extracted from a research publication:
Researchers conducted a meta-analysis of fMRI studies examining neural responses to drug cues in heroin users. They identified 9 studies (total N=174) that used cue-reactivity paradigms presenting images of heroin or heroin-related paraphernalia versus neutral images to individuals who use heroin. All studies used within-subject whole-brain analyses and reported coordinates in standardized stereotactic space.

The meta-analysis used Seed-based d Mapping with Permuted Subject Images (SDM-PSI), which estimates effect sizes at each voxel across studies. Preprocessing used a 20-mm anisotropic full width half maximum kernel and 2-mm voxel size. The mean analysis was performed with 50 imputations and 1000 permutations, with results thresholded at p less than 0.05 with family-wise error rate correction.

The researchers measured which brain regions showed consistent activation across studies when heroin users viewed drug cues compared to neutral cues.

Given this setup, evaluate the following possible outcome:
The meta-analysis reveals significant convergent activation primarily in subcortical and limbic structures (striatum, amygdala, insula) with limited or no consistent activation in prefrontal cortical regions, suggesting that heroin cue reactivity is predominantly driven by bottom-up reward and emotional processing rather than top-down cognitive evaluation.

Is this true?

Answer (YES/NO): NO